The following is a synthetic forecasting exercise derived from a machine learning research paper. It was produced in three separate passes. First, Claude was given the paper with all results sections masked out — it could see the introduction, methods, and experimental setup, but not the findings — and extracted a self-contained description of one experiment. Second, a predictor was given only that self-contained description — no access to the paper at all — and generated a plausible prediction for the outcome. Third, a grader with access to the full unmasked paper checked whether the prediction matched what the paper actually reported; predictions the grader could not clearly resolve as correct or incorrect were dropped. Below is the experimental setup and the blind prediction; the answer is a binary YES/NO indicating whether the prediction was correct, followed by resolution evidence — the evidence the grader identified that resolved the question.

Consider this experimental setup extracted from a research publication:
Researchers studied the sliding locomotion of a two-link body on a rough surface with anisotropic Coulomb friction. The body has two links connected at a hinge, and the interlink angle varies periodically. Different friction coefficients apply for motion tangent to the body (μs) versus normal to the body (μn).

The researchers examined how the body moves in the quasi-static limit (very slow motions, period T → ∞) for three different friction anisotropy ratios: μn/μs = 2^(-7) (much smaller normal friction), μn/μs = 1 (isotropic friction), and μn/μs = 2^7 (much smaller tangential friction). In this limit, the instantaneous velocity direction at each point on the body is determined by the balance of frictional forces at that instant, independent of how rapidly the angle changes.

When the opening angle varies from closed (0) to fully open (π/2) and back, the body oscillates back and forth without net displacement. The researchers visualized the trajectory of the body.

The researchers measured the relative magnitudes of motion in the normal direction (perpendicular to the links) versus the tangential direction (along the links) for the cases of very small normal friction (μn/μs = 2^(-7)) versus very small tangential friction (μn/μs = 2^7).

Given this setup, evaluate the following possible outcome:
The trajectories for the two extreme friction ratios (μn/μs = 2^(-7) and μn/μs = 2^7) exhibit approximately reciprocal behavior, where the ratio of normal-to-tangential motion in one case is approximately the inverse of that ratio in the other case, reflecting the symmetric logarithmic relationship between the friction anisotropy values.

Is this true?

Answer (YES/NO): NO